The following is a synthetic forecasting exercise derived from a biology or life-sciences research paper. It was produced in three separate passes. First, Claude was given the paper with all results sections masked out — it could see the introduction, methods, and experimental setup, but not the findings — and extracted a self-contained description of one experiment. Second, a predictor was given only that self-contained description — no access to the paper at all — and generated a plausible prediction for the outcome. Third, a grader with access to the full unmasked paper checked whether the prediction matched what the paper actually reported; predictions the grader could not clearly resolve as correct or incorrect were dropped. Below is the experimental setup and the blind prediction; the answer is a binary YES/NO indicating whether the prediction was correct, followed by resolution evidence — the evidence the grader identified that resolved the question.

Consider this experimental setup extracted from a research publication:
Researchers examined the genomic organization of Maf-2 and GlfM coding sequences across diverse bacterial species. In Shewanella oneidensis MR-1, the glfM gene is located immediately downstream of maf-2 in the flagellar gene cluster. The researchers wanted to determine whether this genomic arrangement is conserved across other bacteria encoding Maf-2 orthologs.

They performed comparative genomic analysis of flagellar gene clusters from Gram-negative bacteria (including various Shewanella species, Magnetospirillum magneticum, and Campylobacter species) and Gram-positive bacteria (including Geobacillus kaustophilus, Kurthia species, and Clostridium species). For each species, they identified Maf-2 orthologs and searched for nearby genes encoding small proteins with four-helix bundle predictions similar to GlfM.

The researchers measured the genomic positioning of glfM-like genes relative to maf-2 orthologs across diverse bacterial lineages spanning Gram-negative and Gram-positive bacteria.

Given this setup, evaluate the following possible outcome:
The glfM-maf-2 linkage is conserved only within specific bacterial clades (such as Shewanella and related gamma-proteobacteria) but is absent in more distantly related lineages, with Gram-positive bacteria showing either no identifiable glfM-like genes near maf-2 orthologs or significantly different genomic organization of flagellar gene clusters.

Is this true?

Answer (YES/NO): NO